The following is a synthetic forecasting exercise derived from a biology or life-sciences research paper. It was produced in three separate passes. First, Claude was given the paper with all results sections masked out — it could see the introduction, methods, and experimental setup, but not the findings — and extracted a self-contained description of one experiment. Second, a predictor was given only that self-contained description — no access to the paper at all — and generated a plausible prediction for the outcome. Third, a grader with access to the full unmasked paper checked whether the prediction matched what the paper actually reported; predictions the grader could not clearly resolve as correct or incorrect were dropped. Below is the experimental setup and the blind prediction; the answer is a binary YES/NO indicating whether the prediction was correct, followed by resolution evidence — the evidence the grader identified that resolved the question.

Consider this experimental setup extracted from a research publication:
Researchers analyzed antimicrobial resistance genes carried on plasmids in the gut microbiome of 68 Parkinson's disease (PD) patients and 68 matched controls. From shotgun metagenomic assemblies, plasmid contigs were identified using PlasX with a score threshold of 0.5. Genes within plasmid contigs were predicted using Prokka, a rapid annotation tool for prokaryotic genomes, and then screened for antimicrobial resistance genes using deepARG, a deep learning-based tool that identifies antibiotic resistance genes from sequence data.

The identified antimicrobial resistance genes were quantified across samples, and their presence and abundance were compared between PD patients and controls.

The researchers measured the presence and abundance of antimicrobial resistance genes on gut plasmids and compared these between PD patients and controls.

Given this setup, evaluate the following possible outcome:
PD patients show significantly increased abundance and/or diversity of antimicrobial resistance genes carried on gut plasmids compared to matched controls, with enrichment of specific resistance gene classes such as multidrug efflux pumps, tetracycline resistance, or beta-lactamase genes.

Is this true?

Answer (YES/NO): NO